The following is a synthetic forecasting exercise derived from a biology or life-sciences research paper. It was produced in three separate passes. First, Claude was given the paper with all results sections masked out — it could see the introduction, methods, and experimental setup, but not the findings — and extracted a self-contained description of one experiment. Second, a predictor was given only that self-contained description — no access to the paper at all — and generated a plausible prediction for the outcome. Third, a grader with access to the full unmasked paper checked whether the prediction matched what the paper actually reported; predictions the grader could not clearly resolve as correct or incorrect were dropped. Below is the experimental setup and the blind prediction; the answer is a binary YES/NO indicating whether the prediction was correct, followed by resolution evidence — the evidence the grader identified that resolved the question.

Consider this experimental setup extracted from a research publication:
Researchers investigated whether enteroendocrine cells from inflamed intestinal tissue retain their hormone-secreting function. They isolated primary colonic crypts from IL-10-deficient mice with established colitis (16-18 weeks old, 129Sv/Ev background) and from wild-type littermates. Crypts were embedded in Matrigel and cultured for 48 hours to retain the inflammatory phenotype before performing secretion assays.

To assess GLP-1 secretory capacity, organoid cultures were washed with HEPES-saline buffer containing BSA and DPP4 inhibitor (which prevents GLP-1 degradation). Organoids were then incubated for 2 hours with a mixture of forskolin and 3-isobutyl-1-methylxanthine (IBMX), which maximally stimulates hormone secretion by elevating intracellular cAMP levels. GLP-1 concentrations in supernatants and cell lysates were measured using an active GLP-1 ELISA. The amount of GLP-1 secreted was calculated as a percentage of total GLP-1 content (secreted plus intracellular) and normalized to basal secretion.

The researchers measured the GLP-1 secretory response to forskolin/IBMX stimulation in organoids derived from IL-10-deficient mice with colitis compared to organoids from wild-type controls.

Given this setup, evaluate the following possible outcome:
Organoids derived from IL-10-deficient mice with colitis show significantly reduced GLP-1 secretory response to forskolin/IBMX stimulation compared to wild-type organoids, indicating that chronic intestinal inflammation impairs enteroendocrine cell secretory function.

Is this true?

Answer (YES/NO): NO